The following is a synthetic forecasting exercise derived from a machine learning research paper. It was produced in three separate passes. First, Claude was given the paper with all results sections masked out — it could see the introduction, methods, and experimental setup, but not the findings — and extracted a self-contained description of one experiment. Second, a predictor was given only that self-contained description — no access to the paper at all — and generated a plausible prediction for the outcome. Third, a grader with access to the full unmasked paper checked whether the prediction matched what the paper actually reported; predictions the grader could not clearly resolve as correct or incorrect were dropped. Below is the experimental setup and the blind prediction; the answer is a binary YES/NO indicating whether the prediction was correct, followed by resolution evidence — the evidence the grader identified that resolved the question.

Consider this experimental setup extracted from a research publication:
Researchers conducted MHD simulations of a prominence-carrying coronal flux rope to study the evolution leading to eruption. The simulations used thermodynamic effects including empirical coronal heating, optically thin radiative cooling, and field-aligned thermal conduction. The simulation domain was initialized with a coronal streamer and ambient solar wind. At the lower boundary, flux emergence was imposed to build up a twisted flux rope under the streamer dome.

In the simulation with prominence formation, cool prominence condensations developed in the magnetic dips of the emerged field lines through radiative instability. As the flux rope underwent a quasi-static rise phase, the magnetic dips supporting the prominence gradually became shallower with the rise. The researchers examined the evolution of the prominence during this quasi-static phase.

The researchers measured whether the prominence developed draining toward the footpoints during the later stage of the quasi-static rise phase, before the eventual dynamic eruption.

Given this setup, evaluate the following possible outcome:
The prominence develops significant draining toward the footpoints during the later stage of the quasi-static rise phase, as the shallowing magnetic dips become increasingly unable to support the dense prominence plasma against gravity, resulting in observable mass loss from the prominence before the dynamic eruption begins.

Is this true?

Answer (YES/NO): YES